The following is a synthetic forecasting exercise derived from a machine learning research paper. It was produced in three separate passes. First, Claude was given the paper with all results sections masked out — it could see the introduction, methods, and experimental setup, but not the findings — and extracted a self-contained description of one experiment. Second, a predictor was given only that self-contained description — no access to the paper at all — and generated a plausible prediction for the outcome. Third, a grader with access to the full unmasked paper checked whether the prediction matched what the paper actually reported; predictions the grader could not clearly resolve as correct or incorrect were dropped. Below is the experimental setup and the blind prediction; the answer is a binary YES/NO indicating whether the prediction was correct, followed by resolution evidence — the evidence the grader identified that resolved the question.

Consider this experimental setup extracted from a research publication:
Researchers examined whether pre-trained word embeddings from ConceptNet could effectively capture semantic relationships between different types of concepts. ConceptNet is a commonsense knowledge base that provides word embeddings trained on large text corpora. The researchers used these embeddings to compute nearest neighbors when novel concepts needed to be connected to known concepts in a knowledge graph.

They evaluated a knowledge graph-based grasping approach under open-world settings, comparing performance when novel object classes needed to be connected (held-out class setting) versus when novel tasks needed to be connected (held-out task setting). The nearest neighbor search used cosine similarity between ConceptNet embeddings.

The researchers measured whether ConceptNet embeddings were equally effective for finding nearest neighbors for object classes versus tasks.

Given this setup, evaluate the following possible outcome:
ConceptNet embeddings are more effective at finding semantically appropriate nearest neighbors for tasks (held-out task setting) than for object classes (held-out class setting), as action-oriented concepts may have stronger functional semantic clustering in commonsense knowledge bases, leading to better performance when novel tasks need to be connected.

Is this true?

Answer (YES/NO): NO